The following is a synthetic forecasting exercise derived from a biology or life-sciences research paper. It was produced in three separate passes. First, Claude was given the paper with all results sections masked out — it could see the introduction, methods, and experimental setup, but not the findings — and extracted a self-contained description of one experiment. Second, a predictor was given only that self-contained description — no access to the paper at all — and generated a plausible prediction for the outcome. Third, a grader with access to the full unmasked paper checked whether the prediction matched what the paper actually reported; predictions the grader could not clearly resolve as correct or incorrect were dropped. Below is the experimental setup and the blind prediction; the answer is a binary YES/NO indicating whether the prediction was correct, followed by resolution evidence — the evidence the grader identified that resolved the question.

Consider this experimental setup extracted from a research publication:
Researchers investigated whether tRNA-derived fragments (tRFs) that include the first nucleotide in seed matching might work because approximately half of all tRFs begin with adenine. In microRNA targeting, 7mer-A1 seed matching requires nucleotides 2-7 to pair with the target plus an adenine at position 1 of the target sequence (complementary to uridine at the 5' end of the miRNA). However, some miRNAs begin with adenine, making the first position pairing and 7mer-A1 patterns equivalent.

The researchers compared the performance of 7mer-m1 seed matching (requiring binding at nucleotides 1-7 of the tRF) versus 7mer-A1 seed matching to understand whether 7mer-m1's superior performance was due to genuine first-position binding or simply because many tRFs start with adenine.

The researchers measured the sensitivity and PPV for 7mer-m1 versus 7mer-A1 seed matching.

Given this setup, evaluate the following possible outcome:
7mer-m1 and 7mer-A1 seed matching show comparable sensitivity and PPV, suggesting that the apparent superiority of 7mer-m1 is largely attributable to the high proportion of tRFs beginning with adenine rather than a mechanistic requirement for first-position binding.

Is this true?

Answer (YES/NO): NO